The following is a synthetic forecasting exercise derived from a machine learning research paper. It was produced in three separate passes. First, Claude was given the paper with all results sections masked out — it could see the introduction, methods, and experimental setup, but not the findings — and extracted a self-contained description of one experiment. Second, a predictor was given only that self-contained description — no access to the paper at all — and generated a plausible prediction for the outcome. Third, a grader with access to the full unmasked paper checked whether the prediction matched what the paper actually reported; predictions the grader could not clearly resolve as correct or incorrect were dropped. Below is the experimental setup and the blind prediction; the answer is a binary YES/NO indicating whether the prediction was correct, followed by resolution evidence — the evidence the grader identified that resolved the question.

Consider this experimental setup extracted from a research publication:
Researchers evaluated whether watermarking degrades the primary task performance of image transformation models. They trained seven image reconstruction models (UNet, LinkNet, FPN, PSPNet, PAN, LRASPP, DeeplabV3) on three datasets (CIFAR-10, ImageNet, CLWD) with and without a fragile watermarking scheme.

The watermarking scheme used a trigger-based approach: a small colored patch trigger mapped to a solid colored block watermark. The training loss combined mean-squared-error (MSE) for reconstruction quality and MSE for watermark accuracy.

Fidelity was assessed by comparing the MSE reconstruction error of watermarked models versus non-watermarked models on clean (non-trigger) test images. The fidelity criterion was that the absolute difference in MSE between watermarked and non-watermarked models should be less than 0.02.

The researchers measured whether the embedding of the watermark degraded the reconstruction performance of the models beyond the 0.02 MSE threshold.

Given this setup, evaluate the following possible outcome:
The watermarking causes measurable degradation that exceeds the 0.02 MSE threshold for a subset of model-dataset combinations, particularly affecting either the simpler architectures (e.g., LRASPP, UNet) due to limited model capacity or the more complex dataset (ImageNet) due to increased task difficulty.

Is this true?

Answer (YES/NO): NO